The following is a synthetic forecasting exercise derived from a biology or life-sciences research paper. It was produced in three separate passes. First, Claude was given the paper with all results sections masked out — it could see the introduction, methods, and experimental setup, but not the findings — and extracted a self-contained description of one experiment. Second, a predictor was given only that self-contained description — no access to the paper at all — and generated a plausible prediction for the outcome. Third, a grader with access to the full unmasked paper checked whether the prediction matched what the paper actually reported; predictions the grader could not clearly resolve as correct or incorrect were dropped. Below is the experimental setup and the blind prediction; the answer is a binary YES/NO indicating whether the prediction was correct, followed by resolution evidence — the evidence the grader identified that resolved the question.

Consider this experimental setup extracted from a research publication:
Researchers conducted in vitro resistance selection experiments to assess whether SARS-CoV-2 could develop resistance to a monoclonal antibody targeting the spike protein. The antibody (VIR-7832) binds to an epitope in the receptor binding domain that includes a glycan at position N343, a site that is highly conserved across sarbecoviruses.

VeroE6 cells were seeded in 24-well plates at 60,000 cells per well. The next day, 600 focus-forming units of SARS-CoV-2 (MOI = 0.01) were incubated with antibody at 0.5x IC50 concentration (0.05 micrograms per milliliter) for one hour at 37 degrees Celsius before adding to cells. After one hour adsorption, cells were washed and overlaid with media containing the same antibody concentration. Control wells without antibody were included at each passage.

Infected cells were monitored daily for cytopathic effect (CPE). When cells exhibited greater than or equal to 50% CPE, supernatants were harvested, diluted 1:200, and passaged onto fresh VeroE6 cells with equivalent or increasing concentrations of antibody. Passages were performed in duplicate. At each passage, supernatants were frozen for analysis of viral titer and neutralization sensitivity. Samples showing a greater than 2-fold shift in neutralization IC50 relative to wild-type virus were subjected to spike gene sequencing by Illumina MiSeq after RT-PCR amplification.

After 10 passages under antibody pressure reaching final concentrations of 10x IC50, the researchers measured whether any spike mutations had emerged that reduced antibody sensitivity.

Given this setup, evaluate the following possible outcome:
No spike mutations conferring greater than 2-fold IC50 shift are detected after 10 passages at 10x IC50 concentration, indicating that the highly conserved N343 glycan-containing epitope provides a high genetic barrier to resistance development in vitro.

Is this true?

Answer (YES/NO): NO